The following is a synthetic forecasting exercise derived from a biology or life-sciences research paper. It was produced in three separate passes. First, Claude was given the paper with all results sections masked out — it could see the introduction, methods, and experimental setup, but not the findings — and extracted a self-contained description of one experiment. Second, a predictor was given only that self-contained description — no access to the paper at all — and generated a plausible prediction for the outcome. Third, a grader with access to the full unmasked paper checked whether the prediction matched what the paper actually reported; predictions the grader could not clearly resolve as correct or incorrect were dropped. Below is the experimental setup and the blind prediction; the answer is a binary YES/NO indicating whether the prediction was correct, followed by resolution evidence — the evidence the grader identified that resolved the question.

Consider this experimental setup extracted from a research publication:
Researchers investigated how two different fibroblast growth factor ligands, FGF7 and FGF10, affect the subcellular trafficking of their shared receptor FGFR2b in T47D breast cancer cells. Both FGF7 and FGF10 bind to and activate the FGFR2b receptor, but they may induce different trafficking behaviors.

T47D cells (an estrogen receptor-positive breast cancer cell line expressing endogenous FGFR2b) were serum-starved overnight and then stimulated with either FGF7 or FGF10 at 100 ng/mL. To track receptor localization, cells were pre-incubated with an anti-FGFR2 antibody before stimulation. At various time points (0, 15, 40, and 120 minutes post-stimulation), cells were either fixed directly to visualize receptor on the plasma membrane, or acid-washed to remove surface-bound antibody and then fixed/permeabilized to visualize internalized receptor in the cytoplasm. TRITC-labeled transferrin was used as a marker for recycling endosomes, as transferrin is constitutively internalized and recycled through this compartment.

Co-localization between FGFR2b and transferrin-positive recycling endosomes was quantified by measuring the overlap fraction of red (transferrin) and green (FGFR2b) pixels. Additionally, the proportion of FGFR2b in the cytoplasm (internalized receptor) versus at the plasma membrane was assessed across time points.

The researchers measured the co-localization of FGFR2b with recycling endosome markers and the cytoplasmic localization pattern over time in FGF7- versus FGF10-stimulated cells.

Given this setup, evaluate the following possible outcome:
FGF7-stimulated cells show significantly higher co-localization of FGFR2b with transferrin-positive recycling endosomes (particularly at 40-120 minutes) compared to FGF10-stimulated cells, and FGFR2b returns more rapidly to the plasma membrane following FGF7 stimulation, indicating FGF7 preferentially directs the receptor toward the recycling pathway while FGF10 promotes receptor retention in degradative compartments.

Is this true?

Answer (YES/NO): NO